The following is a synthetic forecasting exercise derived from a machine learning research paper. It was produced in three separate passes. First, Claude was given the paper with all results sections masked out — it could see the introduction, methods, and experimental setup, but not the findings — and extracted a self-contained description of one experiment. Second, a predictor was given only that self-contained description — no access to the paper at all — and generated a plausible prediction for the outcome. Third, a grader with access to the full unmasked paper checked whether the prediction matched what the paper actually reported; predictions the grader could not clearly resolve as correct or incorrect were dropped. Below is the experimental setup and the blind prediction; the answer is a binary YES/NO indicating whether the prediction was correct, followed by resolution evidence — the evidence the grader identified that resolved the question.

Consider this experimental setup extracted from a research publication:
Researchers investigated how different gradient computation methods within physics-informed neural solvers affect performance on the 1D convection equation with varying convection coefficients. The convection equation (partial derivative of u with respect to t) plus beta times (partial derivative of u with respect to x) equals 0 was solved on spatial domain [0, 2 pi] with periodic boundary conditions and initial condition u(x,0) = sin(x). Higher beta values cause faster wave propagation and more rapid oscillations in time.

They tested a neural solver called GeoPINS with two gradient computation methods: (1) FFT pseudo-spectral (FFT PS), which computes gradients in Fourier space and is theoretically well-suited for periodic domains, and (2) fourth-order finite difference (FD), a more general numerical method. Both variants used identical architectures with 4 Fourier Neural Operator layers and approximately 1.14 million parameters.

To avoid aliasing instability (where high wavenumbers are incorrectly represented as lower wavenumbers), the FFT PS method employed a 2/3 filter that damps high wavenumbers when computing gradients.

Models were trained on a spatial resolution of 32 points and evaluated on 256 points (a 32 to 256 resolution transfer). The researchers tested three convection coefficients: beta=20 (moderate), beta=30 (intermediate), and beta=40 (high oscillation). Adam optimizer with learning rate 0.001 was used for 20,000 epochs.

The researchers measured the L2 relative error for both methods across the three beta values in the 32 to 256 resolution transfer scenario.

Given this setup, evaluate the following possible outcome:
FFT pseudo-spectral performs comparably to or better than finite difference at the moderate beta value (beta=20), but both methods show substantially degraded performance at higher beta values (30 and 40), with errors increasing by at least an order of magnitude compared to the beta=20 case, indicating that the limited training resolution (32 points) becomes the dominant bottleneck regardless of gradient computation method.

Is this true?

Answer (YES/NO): NO